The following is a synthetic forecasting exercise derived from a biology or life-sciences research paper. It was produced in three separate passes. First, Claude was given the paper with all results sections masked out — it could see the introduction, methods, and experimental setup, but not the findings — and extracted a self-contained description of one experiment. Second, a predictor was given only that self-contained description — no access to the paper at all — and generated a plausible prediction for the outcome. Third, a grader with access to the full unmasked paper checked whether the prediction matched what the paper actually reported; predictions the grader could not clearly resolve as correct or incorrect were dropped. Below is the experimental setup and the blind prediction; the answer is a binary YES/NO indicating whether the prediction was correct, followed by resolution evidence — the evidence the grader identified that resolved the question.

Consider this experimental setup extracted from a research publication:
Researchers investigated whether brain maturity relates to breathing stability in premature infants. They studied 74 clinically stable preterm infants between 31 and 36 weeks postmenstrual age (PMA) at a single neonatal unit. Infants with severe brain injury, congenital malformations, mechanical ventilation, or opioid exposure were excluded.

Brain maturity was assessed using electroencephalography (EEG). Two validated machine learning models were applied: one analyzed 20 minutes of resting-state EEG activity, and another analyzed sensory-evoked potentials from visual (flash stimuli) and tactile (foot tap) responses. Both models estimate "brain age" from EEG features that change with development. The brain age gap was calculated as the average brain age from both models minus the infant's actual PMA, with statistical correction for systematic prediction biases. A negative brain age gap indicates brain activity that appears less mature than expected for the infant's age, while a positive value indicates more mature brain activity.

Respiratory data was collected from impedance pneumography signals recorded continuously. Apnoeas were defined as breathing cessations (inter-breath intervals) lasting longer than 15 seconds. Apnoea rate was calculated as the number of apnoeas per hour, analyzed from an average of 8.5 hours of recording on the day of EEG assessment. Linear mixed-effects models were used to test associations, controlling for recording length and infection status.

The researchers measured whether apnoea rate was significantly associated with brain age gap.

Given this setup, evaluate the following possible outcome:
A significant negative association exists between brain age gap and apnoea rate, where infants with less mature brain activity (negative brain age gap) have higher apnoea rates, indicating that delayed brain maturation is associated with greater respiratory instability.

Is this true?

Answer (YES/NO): YES